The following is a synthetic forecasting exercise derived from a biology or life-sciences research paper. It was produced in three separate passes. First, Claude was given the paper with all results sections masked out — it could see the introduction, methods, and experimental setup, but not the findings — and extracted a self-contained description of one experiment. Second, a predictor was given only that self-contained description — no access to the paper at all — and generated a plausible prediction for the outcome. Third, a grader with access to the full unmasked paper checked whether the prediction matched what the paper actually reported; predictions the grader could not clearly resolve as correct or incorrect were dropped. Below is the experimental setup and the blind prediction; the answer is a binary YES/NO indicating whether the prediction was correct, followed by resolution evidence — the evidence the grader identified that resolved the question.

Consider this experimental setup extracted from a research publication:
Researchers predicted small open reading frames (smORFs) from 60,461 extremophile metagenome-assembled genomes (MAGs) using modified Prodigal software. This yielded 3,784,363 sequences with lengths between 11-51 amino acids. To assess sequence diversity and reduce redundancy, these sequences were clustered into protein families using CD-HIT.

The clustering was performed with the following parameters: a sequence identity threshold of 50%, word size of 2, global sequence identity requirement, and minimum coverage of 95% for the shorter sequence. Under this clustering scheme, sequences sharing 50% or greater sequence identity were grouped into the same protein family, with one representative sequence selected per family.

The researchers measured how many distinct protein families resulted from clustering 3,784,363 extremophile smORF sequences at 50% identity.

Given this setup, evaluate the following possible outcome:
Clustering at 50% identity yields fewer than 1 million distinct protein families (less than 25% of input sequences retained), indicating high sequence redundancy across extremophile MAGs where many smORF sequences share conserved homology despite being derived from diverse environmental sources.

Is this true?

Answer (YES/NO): NO